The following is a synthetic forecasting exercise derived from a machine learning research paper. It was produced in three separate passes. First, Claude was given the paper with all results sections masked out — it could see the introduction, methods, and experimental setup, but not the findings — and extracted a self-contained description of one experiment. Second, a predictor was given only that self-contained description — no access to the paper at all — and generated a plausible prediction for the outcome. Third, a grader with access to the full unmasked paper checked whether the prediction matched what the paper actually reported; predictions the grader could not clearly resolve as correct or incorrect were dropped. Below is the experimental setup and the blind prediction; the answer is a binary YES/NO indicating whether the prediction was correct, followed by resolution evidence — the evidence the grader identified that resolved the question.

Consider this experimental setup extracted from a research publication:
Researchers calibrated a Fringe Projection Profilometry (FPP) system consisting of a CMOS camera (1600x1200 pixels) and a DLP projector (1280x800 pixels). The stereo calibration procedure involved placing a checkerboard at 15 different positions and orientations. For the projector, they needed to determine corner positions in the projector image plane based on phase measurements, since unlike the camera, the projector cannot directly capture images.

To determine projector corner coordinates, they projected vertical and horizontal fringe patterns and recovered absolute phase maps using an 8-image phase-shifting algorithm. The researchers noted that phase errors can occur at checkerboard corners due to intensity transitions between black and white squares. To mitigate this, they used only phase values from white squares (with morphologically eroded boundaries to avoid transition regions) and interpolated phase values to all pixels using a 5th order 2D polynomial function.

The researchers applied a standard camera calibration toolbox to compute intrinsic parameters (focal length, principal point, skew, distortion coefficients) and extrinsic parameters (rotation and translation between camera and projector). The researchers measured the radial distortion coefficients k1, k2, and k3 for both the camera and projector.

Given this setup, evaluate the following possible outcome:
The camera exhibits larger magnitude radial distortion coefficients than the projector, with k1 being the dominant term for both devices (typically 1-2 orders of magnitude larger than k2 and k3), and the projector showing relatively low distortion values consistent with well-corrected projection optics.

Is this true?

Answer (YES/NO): NO